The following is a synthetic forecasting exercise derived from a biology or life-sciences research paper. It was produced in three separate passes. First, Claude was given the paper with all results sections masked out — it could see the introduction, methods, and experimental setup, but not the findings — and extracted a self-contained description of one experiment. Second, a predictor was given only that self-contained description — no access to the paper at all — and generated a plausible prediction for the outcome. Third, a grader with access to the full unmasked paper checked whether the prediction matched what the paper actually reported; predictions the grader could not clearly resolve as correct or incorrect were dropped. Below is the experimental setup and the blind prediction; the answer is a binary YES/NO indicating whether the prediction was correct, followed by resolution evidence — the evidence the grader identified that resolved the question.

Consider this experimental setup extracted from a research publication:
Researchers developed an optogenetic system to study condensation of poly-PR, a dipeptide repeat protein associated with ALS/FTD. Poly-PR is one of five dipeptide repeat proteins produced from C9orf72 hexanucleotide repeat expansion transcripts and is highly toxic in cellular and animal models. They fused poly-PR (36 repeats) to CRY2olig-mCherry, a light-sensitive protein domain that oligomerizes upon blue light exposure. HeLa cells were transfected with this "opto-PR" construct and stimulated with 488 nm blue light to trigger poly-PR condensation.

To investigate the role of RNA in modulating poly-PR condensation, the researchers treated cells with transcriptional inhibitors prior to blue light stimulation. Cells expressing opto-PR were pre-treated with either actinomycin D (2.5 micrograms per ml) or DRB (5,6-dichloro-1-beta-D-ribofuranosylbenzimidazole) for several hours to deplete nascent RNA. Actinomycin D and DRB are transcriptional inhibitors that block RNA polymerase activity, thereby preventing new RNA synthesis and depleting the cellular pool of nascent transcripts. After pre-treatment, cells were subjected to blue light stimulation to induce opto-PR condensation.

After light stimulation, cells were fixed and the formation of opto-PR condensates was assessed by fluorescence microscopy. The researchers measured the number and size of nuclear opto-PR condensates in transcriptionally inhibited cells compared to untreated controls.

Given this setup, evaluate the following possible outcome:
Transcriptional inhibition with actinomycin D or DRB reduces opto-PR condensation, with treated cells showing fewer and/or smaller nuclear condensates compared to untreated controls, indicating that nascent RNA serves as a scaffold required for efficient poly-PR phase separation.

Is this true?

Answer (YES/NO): NO